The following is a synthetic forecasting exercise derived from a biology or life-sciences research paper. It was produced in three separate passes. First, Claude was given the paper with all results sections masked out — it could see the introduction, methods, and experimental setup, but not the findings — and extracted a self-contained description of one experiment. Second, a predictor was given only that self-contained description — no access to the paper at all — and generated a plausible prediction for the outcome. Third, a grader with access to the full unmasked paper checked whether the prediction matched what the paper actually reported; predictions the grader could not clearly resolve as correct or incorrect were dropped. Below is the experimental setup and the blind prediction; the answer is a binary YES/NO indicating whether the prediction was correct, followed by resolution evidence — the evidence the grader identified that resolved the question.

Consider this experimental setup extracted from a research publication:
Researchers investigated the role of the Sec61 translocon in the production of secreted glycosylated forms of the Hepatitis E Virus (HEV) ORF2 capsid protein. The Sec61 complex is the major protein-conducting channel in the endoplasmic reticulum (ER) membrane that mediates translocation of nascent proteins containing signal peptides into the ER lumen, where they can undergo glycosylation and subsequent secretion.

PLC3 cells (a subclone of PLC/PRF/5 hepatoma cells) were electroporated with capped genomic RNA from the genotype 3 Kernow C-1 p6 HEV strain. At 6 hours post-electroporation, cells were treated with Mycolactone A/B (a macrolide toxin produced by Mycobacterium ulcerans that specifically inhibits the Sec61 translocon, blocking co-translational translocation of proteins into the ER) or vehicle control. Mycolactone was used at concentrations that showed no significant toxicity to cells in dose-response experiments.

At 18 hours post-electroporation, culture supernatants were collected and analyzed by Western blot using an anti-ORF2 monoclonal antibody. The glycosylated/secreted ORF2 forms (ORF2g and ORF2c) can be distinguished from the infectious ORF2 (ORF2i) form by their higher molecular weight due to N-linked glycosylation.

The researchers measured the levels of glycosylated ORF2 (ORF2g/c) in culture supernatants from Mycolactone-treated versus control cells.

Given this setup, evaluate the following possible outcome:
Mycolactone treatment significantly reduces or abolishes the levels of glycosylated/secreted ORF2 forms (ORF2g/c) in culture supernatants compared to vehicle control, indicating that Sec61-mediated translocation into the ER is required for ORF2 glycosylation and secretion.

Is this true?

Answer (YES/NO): YES